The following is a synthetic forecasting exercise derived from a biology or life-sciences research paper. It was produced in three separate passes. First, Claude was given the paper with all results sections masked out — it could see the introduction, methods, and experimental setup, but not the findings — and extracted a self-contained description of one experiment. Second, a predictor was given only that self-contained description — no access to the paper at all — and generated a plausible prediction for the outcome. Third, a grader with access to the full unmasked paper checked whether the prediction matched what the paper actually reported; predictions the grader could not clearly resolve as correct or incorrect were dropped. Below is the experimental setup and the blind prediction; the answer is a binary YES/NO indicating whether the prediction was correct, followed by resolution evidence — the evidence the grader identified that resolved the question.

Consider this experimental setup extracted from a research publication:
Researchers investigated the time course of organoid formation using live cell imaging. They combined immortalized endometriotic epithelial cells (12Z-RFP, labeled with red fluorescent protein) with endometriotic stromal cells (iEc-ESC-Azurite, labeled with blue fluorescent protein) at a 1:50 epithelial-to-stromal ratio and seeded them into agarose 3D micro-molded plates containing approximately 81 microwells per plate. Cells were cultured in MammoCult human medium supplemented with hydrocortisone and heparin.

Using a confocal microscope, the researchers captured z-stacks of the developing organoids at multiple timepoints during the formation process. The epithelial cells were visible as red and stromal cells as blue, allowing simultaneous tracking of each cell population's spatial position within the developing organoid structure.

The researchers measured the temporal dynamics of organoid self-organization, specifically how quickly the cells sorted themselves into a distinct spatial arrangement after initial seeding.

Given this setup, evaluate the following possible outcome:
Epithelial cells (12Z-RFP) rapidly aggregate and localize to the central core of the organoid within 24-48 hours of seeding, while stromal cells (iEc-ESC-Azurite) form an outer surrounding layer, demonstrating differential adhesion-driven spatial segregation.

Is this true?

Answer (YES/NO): NO